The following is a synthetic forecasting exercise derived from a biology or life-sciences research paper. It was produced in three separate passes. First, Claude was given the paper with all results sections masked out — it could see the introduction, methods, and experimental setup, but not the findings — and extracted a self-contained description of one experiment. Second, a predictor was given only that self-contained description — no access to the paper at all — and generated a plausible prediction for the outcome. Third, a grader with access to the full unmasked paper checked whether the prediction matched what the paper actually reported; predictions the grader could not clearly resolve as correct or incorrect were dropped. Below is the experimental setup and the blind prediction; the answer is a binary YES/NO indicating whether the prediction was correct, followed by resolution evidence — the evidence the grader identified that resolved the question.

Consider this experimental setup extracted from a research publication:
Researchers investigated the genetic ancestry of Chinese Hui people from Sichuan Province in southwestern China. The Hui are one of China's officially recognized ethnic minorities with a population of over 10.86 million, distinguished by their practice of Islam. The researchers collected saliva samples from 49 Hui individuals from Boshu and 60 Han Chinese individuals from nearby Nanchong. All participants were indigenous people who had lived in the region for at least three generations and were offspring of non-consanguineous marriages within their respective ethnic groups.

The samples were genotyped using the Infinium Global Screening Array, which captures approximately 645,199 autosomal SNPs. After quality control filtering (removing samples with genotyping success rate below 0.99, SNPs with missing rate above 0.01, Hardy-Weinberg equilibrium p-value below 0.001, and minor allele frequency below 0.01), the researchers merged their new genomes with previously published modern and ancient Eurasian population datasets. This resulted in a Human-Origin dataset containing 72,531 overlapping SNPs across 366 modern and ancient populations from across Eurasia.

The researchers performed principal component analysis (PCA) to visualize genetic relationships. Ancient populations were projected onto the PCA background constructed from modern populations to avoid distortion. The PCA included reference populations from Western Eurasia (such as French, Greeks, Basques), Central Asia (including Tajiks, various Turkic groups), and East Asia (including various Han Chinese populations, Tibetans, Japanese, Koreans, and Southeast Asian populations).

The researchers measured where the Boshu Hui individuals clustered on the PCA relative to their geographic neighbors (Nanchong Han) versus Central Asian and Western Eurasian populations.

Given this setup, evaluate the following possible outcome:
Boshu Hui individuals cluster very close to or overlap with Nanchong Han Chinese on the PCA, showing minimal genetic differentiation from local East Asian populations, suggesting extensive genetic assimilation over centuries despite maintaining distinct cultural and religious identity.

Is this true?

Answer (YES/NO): YES